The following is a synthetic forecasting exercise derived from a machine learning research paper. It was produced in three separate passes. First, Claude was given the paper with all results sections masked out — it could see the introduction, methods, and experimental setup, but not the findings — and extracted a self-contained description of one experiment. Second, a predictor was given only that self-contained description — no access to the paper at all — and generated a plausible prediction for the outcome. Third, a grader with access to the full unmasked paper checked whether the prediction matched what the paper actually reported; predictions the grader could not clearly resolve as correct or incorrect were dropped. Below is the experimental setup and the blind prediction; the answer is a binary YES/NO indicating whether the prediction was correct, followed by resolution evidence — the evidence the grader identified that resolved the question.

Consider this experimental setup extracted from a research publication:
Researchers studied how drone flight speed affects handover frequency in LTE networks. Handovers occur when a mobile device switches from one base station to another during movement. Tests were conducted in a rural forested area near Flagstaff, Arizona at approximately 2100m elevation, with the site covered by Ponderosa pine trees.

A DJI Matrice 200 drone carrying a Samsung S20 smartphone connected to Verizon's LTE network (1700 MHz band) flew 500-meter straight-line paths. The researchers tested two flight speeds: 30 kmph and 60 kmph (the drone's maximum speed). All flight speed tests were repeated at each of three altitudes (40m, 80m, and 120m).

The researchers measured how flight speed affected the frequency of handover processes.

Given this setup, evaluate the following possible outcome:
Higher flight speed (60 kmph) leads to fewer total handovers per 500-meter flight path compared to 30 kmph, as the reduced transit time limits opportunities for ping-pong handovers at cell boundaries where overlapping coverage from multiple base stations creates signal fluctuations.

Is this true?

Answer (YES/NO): YES